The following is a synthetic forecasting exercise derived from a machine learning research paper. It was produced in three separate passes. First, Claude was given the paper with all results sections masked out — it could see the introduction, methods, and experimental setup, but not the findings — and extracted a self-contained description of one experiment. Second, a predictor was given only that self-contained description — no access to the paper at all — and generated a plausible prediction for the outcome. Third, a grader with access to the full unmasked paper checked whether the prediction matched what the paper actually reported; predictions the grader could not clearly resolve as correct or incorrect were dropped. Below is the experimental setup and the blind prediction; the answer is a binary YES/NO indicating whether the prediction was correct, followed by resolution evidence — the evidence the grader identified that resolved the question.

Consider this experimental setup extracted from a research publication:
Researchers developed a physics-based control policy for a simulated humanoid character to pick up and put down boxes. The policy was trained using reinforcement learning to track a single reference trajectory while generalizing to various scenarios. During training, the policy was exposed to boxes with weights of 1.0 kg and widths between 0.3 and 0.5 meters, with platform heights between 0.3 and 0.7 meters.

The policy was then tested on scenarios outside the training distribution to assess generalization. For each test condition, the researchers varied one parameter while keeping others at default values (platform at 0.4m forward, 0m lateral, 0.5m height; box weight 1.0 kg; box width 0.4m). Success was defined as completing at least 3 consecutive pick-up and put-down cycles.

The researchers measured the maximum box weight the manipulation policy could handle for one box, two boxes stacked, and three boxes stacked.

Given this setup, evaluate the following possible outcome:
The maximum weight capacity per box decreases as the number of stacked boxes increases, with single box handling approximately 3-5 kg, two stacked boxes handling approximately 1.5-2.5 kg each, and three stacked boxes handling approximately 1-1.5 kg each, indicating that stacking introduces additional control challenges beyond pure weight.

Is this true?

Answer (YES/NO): NO